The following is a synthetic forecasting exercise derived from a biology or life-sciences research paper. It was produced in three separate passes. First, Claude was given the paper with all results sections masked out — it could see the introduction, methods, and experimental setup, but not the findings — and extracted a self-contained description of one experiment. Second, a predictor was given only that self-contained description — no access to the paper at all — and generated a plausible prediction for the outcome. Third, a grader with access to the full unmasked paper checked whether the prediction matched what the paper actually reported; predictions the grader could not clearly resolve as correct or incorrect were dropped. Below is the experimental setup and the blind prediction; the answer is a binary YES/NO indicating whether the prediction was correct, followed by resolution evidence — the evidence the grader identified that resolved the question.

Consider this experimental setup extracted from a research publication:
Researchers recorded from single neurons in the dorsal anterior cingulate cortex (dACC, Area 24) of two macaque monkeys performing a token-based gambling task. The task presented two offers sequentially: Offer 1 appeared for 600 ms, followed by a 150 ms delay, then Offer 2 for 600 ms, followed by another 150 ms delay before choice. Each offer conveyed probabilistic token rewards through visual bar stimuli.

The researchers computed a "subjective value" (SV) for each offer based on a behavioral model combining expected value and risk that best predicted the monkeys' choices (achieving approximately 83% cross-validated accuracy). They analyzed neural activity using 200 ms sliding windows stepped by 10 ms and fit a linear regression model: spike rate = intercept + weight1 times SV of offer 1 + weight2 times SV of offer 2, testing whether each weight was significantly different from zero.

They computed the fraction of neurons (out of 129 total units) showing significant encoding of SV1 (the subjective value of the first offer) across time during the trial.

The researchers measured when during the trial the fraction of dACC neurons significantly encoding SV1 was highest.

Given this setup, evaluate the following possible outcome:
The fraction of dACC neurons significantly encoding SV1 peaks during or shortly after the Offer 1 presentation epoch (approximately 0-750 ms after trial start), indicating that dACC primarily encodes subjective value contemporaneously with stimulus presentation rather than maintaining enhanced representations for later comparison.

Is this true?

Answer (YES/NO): YES